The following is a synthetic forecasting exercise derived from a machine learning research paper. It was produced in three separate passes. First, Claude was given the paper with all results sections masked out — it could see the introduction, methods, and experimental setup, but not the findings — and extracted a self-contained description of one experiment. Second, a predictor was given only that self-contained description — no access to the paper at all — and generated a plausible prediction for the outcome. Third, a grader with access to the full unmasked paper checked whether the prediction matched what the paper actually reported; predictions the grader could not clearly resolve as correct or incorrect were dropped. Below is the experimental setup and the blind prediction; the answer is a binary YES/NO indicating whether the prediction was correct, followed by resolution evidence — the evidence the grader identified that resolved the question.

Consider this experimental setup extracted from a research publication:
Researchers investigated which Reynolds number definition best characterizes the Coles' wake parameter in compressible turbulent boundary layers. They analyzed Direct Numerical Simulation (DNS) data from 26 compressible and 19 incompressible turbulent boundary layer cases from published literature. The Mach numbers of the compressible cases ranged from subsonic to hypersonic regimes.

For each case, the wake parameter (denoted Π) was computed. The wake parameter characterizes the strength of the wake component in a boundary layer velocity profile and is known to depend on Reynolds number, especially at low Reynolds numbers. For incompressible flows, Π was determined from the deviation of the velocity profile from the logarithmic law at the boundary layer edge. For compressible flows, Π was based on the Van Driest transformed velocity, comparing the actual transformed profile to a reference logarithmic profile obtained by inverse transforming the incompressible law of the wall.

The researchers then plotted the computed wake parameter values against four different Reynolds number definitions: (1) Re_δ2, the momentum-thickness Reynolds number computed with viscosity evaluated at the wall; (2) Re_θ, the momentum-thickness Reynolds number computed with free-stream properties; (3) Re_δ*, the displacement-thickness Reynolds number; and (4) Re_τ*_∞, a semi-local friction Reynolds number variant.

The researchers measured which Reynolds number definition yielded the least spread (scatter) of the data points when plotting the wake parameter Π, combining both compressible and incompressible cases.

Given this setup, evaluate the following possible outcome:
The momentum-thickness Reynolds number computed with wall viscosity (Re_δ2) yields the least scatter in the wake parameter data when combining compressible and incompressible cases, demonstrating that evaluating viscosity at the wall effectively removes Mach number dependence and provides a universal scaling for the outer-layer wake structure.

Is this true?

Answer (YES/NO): NO